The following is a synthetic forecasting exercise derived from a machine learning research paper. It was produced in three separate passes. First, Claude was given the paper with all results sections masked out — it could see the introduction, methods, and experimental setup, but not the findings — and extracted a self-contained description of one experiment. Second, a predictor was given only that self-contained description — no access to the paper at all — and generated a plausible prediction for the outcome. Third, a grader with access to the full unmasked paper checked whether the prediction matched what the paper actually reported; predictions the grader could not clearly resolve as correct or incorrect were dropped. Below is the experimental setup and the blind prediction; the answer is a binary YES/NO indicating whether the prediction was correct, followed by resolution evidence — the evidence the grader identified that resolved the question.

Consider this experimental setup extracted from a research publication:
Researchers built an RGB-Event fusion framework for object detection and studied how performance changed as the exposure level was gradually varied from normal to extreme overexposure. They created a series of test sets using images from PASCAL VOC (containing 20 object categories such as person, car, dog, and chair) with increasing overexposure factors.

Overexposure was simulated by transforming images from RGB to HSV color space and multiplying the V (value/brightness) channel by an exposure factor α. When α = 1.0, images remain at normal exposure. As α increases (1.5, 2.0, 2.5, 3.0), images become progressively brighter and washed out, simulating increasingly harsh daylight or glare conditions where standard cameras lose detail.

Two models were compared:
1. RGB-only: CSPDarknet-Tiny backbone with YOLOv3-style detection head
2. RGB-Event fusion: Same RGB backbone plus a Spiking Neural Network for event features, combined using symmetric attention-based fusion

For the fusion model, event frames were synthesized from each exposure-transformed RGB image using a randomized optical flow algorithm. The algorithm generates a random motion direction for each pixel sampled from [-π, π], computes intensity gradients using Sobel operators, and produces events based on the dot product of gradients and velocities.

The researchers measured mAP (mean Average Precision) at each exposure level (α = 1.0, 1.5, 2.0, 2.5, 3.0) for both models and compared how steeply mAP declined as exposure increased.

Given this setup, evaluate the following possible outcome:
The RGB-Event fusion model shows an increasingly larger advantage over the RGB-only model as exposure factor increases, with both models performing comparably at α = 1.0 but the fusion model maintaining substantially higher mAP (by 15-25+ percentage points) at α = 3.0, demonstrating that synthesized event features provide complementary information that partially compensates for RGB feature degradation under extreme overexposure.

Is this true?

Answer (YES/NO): NO